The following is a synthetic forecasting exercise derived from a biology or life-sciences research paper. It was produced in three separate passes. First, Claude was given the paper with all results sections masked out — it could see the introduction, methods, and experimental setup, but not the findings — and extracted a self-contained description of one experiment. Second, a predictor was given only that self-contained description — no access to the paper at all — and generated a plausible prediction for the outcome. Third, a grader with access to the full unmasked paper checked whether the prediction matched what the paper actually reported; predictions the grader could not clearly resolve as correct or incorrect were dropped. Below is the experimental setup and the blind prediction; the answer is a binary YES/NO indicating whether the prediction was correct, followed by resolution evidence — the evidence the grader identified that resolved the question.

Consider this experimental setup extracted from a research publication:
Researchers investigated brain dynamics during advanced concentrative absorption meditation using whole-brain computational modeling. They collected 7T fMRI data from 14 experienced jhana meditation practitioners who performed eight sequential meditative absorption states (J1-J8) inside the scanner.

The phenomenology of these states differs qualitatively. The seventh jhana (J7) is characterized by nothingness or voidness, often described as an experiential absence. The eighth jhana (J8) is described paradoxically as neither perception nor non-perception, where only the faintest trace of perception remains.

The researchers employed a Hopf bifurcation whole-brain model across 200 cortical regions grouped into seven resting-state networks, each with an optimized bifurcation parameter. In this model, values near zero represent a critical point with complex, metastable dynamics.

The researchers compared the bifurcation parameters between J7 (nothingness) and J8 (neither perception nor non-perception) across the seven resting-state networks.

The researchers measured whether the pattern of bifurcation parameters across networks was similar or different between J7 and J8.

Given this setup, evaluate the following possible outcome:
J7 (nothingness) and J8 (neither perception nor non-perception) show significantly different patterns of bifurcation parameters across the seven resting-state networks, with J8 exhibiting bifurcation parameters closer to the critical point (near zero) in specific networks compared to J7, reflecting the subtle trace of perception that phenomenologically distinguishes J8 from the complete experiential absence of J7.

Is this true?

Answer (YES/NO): NO